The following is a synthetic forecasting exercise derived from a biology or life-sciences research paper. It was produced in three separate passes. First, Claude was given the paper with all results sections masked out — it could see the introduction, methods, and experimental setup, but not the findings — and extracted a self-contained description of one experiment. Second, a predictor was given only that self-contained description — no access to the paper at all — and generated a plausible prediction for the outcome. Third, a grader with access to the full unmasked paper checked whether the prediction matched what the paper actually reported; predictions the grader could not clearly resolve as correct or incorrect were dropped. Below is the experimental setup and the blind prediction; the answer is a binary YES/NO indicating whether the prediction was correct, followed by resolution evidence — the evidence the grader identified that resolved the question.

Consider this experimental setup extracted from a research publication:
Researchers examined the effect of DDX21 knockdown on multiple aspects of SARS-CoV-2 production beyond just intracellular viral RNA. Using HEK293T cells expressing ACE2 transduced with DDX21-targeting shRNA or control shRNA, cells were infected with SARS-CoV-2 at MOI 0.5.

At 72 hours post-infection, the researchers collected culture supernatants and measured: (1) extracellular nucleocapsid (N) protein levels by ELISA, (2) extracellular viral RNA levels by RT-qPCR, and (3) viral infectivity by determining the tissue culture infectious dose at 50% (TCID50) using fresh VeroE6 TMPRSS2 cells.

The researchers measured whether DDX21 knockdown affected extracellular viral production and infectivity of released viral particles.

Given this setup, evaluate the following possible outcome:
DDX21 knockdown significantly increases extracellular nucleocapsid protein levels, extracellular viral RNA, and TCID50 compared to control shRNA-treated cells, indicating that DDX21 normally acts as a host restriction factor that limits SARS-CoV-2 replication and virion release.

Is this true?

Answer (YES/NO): YES